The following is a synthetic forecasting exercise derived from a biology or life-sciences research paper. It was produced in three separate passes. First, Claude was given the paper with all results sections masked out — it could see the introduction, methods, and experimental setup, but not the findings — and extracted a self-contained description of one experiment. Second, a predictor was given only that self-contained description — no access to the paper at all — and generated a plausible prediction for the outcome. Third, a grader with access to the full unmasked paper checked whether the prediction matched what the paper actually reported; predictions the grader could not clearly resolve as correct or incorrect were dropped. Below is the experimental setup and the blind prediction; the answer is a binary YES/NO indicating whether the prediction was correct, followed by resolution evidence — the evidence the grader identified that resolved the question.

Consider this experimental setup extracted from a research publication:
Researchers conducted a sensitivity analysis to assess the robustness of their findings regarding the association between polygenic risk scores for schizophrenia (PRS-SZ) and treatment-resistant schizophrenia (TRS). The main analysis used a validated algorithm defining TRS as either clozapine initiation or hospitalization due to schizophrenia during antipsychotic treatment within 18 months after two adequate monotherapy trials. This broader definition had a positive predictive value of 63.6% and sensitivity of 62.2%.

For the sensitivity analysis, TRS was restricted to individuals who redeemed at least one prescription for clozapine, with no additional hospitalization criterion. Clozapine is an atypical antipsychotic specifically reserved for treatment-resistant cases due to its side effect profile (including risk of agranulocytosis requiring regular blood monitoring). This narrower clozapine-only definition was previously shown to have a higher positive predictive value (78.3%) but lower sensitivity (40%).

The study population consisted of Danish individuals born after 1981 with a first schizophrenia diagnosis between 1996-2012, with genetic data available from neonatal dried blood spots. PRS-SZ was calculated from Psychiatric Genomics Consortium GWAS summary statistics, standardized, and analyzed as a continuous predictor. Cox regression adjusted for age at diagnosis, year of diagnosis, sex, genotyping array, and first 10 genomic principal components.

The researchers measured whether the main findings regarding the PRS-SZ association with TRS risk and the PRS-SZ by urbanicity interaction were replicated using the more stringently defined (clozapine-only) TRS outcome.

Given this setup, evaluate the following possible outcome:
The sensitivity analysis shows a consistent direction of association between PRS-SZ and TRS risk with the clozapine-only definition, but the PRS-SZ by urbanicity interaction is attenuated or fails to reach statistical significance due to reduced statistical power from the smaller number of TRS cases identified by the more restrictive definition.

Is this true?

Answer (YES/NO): YES